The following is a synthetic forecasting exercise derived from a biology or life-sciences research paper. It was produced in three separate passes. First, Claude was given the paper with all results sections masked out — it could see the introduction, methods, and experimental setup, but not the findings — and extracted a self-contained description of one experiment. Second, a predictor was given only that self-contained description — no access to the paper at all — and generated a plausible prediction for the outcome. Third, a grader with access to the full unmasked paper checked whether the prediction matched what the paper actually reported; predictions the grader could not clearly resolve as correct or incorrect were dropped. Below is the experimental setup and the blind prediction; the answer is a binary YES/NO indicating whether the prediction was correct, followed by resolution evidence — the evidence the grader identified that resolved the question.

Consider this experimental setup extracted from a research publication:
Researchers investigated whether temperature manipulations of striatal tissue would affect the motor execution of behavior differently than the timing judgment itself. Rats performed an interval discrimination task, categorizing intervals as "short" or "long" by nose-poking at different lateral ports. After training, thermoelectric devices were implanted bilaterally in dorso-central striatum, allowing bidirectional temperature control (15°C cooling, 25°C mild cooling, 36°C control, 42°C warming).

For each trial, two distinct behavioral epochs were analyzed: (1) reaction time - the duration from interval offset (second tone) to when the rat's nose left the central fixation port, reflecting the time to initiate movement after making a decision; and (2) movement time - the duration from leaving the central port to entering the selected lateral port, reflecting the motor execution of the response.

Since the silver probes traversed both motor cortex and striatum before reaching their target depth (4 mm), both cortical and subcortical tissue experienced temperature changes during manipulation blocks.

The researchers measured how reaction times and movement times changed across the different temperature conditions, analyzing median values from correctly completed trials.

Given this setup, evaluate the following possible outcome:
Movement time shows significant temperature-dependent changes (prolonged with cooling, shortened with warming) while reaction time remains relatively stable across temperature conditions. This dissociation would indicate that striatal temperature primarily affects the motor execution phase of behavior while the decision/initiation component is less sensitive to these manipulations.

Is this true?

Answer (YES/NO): NO